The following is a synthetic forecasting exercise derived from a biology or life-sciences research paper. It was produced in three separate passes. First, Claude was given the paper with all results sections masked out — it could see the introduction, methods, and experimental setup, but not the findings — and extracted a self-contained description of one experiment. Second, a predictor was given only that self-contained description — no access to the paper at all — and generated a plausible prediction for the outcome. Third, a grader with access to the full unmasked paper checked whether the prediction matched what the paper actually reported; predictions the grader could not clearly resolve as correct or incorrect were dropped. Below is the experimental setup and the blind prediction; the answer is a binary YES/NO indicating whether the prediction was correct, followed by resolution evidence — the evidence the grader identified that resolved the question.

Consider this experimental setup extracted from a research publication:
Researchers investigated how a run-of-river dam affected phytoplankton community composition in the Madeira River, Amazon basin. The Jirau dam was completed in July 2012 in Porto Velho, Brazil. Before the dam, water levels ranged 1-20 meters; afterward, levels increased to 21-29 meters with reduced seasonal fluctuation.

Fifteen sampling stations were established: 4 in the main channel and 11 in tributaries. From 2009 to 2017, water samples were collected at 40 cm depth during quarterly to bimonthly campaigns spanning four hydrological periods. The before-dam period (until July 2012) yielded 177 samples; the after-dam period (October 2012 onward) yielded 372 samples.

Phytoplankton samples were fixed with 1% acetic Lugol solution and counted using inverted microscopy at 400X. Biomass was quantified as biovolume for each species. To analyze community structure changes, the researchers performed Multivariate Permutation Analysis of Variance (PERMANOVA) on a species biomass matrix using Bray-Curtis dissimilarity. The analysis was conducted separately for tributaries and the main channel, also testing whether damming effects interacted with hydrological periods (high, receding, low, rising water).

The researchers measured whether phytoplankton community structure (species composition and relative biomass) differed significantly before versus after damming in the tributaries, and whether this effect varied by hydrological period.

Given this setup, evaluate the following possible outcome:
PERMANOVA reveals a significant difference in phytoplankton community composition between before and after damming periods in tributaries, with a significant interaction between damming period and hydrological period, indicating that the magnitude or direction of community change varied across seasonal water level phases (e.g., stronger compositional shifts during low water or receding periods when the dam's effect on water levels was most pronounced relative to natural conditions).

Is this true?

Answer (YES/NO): NO